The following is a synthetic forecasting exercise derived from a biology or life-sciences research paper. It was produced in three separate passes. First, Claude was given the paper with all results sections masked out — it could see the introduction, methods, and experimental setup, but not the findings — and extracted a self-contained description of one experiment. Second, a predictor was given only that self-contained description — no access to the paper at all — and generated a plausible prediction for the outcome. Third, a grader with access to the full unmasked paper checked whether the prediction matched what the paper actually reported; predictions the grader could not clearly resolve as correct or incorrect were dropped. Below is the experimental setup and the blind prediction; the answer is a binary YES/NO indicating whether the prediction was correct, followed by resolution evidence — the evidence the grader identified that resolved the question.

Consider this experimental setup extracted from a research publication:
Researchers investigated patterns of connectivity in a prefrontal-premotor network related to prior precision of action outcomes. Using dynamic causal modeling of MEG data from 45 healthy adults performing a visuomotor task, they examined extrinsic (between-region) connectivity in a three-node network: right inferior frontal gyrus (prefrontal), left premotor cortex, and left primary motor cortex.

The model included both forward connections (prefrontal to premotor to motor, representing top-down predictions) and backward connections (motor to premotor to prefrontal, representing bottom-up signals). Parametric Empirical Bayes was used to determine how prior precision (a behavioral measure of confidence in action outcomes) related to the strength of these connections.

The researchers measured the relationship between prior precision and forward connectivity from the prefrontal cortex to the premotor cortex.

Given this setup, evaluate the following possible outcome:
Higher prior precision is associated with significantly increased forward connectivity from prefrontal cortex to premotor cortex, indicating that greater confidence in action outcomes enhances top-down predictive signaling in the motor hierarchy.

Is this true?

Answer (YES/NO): YES